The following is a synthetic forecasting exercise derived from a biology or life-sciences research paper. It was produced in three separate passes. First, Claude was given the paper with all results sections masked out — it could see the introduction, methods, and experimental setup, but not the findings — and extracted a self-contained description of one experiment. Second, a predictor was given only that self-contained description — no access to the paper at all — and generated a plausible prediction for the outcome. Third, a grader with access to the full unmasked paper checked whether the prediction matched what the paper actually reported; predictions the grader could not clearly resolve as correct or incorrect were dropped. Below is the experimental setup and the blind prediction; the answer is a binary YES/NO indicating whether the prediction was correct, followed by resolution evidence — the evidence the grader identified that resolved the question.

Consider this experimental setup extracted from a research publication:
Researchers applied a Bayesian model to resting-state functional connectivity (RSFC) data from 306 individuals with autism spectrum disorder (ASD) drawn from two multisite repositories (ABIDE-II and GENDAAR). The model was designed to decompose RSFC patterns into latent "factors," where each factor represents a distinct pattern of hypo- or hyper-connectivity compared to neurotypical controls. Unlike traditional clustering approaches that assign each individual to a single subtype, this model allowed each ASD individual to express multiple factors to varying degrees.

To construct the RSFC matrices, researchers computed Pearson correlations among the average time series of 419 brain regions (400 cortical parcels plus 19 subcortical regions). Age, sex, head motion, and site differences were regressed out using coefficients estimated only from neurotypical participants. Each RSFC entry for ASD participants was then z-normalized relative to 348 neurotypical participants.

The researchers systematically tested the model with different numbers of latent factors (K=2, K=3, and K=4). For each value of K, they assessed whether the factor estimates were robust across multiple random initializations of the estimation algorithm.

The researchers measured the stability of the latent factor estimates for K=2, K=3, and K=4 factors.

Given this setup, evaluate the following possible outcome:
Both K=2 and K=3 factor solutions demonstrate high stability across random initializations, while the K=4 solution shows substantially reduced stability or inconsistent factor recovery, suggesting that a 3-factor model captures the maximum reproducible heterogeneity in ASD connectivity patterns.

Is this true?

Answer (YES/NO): YES